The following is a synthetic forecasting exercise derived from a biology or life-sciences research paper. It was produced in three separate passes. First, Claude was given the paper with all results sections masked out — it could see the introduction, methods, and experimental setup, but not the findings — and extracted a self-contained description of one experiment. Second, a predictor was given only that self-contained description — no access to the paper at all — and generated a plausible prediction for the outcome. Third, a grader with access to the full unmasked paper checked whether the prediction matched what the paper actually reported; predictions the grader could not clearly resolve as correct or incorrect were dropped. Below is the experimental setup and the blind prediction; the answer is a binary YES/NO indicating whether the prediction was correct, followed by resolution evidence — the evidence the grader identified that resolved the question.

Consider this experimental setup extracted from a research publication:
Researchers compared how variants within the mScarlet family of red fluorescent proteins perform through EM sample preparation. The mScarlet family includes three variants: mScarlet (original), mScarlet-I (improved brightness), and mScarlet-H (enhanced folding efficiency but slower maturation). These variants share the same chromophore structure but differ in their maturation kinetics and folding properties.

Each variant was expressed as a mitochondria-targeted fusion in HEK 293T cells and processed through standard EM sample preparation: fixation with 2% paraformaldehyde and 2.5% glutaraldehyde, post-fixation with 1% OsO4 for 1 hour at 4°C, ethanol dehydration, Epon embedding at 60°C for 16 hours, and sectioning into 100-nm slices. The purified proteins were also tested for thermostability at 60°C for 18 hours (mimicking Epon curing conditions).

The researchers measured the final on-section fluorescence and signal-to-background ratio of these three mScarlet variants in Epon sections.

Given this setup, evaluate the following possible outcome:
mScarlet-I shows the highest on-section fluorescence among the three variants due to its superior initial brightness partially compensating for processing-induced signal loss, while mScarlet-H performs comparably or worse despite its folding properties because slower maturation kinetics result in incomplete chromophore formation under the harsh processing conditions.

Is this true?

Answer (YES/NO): NO